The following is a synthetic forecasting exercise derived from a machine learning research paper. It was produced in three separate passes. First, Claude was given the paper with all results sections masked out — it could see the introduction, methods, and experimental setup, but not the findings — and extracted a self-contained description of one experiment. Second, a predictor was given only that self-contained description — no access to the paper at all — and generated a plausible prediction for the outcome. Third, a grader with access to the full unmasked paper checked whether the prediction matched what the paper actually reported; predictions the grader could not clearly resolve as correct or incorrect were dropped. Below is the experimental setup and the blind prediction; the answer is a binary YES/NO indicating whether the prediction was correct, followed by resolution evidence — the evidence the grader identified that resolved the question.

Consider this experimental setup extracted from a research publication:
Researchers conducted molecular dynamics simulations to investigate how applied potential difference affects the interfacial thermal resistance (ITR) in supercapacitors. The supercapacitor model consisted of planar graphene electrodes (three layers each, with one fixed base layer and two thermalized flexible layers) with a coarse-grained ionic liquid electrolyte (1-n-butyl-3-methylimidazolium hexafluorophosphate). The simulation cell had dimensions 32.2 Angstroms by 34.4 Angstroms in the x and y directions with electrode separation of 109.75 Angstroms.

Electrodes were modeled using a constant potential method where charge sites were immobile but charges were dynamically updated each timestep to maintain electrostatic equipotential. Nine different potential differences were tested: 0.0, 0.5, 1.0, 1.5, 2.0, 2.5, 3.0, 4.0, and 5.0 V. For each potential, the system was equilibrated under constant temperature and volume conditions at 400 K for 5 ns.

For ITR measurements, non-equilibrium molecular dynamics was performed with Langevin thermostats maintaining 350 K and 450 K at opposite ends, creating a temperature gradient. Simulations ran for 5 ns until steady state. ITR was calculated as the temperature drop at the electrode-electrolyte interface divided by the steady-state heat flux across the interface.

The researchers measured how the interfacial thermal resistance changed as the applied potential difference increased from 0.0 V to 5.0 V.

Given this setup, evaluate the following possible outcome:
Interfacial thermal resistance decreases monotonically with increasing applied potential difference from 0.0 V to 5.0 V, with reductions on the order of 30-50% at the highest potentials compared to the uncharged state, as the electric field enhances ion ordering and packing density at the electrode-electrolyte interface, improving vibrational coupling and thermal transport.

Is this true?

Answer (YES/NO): NO